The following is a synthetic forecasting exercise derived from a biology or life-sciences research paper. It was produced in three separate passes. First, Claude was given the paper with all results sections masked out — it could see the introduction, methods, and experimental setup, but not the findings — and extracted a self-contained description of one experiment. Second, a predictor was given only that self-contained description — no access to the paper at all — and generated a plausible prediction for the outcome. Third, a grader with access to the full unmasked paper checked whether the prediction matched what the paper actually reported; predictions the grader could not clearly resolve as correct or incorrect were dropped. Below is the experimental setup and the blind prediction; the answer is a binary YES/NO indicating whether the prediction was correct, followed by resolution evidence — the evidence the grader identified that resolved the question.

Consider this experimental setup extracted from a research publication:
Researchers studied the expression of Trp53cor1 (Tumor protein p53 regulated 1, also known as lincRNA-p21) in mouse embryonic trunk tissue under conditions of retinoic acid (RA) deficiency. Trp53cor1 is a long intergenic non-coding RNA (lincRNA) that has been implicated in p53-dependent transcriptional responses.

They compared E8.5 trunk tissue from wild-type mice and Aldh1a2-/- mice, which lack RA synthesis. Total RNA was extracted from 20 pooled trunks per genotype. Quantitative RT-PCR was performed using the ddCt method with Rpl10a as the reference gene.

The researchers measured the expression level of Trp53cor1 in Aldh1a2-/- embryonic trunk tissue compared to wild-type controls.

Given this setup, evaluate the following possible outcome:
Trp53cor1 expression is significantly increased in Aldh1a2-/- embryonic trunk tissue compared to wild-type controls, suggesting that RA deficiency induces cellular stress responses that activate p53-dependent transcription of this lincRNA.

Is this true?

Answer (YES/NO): YES